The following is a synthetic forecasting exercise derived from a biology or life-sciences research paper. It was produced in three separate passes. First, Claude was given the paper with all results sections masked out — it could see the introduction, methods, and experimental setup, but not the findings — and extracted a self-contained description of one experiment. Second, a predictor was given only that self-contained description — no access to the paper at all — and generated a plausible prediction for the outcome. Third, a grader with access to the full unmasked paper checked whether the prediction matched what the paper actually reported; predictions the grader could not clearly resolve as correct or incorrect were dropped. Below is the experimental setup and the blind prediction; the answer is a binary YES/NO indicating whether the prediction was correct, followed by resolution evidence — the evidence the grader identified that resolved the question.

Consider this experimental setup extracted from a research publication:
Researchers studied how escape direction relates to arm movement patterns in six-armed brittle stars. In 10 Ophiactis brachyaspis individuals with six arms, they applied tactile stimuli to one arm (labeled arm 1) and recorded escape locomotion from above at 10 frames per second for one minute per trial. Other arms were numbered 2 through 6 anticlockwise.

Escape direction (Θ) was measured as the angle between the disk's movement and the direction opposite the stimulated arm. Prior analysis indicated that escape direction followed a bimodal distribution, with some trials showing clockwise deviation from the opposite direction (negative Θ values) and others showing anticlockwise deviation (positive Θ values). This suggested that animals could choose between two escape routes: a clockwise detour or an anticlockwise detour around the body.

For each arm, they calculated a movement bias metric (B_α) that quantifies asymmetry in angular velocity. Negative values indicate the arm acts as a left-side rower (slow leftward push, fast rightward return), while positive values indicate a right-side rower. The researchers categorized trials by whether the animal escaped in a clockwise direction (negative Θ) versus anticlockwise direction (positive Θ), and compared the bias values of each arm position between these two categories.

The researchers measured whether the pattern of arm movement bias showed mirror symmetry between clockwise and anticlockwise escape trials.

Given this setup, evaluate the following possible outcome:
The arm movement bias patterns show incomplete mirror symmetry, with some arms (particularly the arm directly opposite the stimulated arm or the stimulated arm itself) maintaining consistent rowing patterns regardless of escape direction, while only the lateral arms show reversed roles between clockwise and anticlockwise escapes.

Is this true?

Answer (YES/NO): NO